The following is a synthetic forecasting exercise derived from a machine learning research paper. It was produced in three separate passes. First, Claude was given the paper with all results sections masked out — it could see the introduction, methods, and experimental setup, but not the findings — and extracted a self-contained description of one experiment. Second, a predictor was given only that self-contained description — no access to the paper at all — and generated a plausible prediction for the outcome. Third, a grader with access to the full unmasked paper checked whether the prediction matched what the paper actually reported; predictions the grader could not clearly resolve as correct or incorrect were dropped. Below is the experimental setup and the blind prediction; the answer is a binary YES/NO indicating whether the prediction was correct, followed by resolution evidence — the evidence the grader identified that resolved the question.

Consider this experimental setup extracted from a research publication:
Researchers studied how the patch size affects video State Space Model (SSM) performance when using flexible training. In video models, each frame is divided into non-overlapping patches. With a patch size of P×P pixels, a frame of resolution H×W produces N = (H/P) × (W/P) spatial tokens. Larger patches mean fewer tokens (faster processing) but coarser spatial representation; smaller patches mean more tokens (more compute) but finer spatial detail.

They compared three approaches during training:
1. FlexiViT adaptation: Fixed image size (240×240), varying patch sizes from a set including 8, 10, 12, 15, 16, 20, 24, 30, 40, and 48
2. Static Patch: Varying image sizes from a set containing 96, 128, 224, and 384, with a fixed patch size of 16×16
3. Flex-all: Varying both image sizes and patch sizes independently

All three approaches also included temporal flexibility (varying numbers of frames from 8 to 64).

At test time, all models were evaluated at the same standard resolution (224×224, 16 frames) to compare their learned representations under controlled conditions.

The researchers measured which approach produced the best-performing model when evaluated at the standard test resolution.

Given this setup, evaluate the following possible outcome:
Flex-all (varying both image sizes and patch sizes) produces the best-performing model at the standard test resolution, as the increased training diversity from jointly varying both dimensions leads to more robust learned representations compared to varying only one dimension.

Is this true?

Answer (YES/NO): NO